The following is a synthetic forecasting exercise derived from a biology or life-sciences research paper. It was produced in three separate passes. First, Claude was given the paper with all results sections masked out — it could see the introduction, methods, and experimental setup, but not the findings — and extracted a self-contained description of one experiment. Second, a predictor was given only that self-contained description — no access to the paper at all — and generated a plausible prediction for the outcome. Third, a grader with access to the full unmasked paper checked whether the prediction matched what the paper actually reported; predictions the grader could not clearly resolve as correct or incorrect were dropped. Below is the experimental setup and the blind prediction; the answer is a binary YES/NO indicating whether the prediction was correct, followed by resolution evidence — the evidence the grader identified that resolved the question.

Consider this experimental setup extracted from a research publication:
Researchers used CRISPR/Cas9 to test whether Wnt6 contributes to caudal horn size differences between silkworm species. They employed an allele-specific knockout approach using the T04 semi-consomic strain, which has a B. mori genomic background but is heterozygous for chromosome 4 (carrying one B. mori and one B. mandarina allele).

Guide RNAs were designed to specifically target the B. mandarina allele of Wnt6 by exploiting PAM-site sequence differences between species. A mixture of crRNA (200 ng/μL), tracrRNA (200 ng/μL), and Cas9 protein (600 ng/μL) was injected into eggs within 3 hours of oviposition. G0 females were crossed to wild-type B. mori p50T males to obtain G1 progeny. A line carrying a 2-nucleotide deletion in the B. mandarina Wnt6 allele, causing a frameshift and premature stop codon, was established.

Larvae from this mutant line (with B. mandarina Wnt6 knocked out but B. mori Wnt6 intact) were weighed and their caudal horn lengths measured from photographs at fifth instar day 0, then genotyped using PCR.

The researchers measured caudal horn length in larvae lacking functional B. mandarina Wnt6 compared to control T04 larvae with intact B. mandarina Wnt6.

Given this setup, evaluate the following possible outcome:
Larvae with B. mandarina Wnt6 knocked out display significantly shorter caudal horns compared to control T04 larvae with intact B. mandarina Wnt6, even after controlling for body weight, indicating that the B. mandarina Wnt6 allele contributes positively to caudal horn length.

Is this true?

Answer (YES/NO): YES